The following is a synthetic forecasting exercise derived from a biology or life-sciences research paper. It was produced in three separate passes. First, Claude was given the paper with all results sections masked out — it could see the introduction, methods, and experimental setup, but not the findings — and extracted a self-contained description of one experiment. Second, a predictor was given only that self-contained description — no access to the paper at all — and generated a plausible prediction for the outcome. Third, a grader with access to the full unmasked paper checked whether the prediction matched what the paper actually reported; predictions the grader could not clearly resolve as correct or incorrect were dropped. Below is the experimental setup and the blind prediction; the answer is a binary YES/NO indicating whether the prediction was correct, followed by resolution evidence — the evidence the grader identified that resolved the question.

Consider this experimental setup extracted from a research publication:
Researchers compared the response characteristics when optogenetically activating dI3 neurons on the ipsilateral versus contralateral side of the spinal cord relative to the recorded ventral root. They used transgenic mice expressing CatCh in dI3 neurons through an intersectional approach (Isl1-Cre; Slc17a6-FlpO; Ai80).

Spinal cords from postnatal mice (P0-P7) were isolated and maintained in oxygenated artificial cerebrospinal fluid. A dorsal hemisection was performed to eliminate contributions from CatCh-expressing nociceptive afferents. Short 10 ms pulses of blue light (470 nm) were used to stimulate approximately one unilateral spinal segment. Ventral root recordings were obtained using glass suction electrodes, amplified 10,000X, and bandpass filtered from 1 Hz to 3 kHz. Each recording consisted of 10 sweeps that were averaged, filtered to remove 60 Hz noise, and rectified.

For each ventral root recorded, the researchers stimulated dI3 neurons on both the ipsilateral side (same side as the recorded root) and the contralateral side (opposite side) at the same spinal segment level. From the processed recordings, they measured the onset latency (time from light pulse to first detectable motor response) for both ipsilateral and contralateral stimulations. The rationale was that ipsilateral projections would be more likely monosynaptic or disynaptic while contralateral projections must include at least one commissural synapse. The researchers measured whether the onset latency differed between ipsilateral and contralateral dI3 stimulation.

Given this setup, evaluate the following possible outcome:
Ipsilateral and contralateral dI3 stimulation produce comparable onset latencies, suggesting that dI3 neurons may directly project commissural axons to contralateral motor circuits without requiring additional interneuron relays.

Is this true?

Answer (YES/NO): NO